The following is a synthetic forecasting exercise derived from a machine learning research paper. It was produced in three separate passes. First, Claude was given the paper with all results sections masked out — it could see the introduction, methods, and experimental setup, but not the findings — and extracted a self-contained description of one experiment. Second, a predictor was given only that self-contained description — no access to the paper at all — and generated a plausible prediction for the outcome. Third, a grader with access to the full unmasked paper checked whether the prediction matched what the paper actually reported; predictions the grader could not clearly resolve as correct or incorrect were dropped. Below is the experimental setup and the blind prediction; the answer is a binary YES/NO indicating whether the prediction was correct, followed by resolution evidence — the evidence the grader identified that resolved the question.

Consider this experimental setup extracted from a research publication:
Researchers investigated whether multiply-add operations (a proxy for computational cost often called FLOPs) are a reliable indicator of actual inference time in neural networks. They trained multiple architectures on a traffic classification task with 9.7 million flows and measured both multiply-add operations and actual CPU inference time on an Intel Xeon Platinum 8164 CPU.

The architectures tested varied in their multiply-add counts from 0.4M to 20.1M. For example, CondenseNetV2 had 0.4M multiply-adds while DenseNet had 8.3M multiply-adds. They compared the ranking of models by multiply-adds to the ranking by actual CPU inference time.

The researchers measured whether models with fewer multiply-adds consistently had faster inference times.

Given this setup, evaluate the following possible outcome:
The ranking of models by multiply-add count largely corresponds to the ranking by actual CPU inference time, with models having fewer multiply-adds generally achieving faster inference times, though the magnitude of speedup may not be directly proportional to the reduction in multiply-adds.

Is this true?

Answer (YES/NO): NO